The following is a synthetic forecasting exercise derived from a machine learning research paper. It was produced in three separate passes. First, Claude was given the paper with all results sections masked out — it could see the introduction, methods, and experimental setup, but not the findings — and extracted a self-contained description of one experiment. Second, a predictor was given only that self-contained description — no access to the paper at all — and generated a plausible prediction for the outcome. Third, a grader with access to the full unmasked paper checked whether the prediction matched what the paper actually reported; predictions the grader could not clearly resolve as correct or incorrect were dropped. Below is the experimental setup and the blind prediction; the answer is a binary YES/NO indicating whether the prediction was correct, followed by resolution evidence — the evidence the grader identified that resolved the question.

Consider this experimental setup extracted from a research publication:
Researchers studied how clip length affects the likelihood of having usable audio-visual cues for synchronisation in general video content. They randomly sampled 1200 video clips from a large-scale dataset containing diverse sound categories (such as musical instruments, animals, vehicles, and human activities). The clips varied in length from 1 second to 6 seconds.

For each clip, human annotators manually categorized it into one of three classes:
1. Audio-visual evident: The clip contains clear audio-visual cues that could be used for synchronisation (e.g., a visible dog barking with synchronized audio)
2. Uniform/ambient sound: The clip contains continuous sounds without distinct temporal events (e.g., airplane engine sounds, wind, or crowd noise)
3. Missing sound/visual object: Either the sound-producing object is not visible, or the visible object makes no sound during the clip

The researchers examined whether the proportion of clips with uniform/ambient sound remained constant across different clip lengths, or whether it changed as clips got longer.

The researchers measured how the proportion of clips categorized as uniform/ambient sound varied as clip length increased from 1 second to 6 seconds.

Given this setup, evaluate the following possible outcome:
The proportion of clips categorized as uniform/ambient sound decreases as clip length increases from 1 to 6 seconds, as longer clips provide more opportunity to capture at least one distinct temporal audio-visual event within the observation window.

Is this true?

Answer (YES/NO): NO